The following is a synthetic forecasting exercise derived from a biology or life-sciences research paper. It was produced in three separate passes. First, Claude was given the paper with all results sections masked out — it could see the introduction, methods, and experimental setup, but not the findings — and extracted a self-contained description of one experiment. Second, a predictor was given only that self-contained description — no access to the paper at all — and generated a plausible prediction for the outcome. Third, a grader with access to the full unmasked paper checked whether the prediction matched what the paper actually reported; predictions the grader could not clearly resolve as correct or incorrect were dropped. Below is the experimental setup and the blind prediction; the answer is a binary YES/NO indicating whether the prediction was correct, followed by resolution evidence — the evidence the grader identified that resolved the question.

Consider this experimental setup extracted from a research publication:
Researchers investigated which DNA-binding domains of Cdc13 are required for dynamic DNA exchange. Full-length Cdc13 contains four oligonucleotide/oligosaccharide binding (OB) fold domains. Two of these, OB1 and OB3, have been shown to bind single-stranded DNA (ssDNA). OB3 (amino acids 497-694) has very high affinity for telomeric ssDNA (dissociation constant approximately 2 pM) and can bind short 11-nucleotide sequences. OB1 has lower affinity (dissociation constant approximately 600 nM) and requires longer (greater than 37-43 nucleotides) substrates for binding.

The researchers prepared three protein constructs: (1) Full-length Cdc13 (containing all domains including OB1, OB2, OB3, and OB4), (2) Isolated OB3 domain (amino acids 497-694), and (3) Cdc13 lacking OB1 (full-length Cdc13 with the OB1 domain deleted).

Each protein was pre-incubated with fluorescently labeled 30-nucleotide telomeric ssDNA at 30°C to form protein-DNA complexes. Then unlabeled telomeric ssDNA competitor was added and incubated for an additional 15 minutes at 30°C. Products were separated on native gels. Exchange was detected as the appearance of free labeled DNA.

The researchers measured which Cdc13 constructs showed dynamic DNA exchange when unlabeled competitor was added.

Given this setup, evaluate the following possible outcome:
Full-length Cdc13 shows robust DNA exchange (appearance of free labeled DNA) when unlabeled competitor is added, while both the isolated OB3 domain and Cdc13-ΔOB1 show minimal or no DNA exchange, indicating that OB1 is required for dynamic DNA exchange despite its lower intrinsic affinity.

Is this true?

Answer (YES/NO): YES